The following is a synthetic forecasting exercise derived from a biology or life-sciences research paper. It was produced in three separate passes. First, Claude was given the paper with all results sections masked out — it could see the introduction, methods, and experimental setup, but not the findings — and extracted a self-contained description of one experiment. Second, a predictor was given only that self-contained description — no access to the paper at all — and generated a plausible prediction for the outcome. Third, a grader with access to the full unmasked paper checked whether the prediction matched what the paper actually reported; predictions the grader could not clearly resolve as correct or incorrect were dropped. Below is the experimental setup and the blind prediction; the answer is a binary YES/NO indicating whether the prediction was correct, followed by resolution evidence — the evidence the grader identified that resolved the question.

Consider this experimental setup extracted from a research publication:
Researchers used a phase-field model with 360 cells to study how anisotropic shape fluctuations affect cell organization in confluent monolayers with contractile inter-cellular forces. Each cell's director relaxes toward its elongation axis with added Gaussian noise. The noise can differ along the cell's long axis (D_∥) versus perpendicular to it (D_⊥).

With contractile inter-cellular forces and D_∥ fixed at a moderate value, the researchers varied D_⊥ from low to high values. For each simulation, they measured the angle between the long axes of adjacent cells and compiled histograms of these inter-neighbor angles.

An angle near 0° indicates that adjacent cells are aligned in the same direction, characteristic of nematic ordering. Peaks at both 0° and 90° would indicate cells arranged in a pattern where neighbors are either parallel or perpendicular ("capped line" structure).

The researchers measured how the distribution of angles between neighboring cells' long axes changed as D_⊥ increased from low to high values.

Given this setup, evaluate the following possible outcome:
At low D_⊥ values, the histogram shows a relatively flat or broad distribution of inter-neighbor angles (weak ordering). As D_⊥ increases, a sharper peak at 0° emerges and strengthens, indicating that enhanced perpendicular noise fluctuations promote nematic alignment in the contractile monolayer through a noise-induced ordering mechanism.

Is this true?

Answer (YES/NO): NO